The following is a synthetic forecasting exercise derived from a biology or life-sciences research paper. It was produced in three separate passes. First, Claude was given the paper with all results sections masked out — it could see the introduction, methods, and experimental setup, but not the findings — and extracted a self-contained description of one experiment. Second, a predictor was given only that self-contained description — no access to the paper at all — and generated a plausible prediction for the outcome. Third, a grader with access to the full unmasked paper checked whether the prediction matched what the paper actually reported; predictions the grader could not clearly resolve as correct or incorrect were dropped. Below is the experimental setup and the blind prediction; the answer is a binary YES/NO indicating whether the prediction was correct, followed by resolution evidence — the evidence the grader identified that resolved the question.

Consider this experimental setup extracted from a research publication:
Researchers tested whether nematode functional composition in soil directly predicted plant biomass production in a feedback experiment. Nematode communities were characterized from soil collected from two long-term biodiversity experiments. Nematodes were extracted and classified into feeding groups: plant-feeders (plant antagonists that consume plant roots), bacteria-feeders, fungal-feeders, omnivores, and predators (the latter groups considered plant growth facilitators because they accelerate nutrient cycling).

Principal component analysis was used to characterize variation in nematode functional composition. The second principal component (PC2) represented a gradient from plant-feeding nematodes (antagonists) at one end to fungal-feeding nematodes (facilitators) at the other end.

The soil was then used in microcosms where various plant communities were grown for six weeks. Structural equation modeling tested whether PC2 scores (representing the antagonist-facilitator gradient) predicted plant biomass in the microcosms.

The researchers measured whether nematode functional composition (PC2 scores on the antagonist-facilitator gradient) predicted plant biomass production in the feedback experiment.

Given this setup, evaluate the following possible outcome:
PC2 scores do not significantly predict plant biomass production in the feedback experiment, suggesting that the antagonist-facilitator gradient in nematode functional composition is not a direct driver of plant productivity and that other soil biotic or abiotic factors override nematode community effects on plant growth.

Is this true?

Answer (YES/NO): NO